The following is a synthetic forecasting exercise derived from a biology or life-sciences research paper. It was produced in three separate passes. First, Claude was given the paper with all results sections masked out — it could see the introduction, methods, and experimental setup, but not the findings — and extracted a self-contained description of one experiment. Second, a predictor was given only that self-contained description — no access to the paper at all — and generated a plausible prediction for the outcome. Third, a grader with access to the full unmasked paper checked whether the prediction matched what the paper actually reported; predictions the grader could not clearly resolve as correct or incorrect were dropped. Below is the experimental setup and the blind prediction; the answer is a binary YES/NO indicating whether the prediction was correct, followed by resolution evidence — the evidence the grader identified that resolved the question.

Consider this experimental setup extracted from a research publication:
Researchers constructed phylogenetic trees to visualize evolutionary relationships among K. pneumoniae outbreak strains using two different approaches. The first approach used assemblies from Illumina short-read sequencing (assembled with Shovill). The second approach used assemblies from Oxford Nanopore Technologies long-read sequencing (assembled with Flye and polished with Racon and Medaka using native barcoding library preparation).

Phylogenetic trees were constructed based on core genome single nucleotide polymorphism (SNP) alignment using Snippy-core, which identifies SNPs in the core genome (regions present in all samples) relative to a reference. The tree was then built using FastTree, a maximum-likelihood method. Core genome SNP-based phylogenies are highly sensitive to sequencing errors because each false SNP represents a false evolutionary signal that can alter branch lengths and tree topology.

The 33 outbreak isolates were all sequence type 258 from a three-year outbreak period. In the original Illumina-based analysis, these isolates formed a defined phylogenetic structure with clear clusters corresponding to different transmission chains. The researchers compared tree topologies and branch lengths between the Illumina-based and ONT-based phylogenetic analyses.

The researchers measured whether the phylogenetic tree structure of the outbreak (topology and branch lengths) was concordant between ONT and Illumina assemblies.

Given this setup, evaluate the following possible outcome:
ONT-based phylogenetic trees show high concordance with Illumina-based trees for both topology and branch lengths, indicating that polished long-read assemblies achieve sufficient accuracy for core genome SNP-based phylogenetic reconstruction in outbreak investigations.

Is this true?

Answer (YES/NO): NO